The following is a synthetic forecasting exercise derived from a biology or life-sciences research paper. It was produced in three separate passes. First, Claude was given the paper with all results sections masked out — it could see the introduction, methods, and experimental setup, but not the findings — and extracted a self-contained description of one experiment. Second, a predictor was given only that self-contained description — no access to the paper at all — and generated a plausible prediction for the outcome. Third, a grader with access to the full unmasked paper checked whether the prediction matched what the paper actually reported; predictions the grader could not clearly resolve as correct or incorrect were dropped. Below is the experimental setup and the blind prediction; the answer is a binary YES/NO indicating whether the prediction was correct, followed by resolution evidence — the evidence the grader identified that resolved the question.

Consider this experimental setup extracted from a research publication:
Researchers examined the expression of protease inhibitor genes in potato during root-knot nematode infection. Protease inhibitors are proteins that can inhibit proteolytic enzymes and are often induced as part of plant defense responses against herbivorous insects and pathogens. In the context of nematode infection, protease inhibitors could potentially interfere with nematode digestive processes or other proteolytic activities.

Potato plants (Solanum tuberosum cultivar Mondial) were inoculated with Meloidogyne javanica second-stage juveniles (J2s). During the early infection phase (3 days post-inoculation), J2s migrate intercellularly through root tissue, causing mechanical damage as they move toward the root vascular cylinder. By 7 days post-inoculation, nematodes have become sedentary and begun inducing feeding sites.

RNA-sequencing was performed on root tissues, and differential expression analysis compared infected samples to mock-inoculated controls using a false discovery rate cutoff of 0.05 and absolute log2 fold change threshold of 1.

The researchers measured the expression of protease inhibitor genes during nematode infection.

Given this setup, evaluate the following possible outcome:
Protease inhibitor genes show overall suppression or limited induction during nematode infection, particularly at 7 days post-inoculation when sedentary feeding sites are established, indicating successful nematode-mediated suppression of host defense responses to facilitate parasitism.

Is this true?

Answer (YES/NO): NO